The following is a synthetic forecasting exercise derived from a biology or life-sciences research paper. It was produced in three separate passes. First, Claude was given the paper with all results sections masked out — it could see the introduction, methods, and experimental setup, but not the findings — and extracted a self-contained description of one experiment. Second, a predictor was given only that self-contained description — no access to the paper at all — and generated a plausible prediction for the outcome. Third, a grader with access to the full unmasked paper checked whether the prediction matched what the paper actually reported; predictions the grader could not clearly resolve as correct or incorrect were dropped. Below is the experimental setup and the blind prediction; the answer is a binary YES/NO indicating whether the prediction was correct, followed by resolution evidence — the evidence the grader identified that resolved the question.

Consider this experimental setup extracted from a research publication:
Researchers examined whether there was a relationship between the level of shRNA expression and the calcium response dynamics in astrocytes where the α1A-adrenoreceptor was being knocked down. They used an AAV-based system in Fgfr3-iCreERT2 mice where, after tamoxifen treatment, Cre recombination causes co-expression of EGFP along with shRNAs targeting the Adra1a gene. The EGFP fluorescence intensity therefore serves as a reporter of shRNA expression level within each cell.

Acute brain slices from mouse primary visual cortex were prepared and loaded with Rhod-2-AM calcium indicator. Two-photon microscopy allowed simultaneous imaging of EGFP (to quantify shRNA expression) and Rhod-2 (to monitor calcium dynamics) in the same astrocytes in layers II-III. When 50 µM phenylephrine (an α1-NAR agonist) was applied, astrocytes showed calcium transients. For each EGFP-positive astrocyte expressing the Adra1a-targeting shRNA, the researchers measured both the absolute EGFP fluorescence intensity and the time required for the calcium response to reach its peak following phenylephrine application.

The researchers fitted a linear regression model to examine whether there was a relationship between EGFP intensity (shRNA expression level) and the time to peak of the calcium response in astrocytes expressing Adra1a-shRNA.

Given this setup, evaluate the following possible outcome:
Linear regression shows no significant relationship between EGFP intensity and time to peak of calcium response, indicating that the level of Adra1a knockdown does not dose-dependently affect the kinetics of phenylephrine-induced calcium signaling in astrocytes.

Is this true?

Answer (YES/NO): NO